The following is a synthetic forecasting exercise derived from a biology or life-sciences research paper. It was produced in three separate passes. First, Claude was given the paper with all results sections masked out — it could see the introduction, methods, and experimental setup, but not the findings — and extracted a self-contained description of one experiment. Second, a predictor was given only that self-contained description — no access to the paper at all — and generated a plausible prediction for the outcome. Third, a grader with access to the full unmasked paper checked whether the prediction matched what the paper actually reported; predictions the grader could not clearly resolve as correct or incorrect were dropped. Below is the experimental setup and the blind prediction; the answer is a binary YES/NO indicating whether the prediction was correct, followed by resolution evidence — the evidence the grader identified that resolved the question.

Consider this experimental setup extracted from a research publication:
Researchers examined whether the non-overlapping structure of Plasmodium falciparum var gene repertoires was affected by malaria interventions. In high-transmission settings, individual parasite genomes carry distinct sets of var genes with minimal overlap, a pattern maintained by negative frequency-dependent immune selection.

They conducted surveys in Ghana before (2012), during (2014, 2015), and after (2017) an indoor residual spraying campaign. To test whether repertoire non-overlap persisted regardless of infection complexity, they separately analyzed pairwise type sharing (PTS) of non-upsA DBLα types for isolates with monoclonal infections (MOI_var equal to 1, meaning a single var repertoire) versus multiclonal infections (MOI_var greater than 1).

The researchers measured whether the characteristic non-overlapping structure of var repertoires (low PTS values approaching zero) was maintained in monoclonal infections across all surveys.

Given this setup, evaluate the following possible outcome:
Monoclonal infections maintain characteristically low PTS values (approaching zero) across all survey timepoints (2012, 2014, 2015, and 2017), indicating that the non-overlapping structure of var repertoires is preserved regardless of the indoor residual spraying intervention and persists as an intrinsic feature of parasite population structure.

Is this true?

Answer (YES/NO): YES